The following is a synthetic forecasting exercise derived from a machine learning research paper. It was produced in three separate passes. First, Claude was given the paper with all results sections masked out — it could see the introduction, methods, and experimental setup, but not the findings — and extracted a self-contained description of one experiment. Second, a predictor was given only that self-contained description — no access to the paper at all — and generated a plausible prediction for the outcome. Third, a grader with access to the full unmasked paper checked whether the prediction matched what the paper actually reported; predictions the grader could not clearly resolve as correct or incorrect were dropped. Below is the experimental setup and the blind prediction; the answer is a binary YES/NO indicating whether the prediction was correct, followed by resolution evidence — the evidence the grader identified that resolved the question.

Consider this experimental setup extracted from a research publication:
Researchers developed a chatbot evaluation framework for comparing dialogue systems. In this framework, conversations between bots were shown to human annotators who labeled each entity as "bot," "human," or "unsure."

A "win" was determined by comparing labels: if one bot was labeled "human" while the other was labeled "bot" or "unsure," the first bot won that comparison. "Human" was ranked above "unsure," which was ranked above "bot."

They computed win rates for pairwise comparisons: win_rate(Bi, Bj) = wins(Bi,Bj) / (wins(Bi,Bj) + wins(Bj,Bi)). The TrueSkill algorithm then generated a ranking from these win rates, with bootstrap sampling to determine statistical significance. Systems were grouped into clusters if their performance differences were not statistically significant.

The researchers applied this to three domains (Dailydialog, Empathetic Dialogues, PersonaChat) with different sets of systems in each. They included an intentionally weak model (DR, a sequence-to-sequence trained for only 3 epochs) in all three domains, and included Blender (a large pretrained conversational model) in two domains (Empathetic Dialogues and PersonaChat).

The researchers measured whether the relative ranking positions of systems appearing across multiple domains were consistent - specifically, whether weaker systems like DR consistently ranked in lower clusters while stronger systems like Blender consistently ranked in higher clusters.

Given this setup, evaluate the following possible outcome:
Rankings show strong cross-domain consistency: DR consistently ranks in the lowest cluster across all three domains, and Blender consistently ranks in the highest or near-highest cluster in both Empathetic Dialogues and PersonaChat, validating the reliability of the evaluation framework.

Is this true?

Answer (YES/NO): YES